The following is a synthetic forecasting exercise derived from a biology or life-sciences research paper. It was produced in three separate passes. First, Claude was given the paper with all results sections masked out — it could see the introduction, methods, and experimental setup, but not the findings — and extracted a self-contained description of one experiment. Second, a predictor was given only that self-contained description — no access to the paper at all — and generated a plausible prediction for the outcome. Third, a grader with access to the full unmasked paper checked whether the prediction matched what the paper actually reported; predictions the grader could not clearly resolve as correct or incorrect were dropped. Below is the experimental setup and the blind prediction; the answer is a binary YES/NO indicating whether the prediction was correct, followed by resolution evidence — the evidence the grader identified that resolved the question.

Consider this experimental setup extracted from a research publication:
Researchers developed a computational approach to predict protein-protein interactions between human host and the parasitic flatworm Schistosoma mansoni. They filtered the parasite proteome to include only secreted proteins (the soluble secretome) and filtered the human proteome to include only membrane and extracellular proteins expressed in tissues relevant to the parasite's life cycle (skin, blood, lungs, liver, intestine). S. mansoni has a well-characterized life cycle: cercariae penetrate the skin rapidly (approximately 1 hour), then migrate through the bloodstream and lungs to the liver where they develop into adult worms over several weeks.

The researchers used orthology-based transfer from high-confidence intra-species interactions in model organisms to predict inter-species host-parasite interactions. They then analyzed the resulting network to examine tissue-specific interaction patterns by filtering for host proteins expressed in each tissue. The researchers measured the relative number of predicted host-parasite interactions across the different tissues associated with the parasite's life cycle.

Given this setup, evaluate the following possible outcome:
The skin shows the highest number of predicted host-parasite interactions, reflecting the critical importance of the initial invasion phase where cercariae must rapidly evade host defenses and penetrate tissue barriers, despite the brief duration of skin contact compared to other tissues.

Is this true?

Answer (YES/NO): NO